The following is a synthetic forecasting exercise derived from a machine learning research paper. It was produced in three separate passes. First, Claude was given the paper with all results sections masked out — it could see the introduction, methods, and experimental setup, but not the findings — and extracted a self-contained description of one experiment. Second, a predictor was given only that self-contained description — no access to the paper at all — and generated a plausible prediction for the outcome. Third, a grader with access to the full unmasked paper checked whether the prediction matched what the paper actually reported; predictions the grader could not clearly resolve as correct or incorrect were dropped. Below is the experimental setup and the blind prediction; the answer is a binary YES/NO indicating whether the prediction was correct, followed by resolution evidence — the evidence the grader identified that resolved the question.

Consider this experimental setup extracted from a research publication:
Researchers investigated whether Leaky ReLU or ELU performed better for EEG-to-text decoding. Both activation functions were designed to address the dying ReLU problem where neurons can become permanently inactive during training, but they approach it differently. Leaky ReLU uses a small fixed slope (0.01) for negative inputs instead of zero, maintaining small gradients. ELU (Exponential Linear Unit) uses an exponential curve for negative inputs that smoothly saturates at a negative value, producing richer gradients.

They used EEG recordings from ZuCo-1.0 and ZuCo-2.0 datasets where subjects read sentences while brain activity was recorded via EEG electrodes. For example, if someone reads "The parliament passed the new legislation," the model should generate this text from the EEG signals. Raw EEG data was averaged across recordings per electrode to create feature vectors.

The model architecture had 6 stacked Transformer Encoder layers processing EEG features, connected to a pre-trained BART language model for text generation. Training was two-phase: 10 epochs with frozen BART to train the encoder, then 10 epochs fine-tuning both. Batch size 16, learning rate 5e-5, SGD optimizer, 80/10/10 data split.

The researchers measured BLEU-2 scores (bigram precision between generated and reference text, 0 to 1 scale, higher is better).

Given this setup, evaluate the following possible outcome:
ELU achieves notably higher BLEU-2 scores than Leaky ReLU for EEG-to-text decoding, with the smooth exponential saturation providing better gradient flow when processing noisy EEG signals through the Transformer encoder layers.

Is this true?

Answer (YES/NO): NO